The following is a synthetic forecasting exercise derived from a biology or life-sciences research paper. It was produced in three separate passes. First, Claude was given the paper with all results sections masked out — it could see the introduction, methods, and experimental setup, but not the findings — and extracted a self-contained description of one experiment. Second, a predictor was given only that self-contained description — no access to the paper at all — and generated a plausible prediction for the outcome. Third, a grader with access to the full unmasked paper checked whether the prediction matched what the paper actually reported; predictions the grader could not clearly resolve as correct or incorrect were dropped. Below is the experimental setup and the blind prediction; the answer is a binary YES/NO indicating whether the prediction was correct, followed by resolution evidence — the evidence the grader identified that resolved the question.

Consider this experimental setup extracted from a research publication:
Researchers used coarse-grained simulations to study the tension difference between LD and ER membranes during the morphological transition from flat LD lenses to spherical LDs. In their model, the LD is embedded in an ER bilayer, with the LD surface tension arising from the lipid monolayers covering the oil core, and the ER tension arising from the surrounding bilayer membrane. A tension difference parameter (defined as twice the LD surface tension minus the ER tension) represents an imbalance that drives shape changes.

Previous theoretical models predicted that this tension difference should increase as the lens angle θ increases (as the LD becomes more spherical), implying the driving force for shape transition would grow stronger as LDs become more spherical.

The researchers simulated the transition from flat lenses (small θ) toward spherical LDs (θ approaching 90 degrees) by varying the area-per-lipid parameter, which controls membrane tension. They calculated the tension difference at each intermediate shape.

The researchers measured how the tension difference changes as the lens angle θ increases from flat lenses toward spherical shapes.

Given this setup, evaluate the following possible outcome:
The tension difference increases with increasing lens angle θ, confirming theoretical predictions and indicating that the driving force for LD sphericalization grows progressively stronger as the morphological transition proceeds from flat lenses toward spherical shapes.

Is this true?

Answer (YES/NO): NO